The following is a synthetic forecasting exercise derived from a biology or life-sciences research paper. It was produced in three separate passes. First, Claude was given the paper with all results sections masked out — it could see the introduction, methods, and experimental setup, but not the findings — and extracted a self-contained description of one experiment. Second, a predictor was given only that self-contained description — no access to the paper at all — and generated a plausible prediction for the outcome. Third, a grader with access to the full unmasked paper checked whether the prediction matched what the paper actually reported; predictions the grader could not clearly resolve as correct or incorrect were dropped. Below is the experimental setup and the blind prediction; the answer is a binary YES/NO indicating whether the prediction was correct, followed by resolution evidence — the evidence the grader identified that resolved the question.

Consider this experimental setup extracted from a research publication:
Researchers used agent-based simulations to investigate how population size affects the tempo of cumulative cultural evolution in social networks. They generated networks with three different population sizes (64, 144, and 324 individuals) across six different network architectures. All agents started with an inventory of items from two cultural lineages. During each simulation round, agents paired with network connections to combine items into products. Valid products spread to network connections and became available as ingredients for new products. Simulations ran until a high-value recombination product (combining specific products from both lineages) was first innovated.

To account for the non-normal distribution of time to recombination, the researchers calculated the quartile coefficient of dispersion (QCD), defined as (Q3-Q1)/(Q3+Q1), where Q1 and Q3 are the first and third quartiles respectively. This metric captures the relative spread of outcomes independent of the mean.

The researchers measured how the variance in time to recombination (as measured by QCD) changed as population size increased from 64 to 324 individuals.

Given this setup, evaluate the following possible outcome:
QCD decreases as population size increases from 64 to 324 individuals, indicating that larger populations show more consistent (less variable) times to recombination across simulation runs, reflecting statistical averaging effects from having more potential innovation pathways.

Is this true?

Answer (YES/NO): YES